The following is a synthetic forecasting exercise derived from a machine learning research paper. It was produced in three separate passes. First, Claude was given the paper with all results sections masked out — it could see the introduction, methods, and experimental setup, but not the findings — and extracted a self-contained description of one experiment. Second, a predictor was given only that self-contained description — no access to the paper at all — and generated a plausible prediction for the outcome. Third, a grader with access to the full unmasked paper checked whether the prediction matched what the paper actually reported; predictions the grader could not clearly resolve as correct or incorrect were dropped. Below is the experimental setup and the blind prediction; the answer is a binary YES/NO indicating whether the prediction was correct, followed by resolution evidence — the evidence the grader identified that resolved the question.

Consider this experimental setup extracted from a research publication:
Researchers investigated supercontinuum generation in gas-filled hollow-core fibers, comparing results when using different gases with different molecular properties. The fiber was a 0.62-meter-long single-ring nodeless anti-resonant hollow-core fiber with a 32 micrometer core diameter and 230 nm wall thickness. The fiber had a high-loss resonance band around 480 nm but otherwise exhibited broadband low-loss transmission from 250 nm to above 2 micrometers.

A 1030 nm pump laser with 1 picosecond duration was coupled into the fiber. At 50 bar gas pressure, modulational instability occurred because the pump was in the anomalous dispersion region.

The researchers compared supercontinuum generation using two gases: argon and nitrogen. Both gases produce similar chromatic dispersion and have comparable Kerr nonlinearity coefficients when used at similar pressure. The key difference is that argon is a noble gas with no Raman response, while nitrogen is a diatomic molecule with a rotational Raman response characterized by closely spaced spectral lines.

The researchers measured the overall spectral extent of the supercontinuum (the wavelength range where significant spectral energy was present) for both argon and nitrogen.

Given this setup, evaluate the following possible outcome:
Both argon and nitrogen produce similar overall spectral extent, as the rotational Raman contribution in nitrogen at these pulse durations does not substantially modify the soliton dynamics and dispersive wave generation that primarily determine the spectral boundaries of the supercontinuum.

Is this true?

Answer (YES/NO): YES